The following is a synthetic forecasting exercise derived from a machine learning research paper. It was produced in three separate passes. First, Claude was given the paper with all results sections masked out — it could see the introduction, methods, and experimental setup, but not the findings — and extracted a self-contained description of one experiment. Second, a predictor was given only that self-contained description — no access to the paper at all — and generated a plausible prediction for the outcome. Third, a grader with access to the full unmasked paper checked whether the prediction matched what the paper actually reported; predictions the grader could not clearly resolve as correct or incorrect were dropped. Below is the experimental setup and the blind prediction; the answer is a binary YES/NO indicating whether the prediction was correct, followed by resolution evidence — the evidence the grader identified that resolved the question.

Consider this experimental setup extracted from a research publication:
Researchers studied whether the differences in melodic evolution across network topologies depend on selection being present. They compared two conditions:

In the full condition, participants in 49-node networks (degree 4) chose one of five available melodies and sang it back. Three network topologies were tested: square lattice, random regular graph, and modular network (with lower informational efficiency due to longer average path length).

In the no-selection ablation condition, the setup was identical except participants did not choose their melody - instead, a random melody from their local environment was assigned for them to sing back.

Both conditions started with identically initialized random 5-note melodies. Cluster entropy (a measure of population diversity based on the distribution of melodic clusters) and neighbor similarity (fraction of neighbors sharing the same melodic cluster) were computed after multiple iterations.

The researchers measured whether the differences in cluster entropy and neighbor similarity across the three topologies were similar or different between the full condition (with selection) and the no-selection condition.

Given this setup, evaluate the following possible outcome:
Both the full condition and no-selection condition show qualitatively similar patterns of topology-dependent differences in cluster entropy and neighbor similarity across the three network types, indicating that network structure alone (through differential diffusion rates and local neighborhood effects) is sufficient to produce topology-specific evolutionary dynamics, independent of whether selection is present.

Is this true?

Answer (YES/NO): NO